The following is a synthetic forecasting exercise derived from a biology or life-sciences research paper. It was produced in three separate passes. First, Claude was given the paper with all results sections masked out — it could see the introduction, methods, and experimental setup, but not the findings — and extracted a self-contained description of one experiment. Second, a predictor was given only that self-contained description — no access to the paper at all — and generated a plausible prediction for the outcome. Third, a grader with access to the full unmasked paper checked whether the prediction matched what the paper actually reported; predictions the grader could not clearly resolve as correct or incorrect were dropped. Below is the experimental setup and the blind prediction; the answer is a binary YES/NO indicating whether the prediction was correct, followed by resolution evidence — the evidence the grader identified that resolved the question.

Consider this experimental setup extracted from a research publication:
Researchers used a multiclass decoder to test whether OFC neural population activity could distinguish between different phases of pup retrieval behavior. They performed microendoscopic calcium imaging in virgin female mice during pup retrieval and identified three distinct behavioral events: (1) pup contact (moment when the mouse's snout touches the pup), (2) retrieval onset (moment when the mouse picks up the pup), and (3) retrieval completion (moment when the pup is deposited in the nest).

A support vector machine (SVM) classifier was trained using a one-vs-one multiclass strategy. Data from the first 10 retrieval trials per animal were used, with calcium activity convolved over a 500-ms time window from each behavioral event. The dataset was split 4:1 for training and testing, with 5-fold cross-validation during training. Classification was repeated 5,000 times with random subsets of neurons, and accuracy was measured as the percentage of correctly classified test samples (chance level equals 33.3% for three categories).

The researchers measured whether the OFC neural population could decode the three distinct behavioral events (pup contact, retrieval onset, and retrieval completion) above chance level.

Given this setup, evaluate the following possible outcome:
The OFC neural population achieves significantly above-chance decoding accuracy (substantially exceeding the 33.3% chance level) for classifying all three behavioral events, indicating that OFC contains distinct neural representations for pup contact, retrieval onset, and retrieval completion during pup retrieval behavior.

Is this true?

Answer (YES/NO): YES